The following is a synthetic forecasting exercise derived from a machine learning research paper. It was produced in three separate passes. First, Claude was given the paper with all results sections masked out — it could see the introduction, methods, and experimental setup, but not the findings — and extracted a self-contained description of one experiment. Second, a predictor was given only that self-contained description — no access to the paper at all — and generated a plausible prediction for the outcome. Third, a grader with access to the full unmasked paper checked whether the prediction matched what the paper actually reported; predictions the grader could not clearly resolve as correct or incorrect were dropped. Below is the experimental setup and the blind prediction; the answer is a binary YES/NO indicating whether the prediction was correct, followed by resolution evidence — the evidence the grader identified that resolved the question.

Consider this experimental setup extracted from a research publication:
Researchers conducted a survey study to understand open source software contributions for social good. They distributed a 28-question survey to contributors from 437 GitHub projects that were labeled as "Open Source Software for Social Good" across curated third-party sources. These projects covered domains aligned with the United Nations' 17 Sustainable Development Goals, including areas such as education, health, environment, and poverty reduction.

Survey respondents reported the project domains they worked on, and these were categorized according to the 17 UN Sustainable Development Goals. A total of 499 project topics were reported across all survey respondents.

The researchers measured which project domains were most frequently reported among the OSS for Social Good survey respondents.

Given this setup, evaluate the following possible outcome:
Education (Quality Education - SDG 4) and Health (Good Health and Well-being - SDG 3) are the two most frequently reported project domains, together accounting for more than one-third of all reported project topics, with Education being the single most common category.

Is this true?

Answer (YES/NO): NO